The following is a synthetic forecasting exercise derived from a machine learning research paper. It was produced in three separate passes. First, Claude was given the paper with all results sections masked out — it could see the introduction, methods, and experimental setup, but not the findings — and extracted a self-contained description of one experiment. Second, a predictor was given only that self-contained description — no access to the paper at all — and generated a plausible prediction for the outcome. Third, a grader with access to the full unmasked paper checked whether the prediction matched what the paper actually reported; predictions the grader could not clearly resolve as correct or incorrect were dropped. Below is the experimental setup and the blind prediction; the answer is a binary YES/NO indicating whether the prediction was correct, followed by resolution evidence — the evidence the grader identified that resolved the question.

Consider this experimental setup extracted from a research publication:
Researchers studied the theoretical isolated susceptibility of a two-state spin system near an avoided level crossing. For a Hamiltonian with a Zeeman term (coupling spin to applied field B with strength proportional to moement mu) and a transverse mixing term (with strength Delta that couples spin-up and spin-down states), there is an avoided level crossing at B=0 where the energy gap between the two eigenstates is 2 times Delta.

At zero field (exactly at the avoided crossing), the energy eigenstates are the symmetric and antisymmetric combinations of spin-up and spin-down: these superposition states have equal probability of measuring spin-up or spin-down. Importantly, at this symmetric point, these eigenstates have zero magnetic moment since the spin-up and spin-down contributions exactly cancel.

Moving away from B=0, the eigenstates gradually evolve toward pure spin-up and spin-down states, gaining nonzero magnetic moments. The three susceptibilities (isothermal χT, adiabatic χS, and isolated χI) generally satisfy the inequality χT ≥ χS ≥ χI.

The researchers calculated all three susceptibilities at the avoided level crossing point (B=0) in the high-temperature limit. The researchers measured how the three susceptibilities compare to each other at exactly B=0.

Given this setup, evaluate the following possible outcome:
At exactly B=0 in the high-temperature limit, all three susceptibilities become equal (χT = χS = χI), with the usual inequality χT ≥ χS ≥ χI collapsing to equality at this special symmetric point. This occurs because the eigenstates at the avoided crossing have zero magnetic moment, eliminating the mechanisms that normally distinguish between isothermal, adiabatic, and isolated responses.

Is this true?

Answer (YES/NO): YES